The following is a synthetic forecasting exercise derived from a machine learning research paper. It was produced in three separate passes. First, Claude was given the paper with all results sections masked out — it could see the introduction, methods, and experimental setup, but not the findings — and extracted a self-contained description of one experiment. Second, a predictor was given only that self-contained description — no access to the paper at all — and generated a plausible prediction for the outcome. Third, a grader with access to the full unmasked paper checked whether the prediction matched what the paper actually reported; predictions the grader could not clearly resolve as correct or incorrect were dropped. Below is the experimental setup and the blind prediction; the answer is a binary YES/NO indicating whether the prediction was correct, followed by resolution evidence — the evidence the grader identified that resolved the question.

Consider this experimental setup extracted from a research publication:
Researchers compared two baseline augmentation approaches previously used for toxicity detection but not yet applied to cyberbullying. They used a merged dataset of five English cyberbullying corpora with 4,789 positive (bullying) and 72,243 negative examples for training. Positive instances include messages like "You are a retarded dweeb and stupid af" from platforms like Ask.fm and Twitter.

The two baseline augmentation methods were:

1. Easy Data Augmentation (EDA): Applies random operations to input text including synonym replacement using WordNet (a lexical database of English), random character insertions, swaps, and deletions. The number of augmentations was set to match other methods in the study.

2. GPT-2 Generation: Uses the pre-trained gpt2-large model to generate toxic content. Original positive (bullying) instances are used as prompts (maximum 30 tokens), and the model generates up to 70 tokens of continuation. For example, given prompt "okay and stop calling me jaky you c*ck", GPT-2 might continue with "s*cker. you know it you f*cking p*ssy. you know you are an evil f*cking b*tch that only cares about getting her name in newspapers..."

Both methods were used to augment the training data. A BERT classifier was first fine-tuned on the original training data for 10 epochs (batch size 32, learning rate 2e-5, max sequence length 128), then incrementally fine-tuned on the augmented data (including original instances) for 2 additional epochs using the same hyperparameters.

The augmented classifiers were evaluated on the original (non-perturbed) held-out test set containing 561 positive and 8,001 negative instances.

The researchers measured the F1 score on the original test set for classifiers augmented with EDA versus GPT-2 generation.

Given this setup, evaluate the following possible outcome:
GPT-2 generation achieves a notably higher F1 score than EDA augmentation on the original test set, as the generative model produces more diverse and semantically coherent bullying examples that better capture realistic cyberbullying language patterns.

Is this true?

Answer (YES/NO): NO